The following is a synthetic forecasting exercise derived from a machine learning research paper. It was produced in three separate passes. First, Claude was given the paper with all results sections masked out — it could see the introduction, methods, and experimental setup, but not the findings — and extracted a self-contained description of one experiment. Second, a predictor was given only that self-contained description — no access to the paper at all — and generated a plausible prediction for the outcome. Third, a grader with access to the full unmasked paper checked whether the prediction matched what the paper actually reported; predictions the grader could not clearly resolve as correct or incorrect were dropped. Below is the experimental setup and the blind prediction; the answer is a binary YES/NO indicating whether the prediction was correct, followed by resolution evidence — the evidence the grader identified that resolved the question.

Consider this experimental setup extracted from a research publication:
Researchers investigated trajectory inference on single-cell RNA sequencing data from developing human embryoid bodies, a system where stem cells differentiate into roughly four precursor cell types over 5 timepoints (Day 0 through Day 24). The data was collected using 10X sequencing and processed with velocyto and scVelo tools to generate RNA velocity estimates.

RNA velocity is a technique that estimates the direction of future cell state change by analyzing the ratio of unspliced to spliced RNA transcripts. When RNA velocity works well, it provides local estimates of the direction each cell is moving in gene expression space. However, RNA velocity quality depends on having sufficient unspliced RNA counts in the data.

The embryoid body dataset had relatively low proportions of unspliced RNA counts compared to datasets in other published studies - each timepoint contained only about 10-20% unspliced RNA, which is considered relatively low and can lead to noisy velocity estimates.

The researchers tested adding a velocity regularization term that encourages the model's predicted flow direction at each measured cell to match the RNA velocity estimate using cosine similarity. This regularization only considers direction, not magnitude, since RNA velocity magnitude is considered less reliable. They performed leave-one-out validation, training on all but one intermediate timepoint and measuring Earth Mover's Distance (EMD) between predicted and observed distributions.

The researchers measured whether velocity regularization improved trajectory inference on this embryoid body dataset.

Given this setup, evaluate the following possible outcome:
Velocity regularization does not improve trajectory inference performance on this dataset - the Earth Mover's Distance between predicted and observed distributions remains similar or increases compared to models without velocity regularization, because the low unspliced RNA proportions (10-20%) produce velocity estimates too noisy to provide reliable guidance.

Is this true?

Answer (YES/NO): YES